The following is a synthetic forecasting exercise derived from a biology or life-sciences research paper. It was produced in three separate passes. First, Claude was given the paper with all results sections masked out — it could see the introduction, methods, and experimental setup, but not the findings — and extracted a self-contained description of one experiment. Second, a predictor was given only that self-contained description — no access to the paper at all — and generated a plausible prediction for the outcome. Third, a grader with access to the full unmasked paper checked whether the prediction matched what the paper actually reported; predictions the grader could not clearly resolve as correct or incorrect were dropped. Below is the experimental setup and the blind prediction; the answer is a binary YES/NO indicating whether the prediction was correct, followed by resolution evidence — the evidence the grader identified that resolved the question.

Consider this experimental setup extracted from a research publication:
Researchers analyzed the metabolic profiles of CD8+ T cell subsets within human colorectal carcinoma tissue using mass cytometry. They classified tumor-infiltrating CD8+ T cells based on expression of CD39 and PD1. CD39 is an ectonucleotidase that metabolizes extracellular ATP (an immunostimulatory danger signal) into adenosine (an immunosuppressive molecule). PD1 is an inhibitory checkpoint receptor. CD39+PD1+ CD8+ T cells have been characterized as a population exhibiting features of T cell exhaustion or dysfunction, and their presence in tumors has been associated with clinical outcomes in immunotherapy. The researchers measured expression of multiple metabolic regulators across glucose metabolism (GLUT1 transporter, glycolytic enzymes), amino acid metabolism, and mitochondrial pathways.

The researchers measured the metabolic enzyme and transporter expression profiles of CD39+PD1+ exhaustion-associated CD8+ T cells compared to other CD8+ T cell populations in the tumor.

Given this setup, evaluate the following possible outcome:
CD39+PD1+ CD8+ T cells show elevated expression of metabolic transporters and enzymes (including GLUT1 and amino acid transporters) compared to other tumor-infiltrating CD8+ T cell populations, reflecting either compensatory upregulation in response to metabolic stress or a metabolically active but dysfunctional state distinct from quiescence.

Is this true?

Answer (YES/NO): NO